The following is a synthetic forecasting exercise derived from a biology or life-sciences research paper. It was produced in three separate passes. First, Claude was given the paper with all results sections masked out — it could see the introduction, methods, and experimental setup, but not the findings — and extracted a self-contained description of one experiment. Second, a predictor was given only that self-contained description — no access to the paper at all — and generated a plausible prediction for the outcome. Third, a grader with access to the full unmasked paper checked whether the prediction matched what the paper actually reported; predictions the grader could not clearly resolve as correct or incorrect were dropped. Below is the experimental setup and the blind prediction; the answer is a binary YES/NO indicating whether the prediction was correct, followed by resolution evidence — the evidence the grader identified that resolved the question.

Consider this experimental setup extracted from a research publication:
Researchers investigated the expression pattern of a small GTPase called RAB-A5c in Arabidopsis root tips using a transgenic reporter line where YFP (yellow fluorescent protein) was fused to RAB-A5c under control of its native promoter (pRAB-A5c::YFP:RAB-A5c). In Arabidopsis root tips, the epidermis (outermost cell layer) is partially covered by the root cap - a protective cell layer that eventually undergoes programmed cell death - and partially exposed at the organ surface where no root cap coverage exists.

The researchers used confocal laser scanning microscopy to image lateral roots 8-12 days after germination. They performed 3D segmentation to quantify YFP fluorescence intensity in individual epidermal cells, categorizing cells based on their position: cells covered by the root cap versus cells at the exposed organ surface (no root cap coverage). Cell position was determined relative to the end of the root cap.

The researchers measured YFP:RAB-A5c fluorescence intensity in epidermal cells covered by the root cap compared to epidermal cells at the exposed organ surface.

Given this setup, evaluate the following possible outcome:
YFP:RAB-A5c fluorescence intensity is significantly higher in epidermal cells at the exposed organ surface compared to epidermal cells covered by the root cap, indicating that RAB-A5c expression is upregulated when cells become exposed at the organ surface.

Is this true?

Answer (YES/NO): YES